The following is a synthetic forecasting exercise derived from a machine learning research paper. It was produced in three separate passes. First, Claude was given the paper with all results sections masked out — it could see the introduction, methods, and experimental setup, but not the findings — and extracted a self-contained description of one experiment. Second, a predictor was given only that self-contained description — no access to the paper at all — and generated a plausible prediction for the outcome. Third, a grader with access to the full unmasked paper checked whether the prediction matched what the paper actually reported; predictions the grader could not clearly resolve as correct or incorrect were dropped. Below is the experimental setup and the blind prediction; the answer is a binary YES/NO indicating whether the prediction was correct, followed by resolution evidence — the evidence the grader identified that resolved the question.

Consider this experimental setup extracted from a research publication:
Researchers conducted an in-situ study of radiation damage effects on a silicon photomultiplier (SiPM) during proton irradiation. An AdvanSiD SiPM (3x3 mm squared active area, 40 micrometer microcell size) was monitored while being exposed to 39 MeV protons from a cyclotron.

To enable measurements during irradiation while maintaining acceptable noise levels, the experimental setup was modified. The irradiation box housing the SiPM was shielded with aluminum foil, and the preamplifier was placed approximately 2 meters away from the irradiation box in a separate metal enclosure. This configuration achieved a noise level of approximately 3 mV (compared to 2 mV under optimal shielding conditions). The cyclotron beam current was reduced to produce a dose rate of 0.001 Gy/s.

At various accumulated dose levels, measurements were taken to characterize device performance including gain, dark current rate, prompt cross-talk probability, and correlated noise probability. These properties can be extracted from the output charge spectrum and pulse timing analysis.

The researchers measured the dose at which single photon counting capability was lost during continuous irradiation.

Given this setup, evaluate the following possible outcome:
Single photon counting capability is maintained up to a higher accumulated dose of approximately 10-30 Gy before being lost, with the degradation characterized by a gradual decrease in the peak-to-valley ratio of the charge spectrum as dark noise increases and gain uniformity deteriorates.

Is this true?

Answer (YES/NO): NO